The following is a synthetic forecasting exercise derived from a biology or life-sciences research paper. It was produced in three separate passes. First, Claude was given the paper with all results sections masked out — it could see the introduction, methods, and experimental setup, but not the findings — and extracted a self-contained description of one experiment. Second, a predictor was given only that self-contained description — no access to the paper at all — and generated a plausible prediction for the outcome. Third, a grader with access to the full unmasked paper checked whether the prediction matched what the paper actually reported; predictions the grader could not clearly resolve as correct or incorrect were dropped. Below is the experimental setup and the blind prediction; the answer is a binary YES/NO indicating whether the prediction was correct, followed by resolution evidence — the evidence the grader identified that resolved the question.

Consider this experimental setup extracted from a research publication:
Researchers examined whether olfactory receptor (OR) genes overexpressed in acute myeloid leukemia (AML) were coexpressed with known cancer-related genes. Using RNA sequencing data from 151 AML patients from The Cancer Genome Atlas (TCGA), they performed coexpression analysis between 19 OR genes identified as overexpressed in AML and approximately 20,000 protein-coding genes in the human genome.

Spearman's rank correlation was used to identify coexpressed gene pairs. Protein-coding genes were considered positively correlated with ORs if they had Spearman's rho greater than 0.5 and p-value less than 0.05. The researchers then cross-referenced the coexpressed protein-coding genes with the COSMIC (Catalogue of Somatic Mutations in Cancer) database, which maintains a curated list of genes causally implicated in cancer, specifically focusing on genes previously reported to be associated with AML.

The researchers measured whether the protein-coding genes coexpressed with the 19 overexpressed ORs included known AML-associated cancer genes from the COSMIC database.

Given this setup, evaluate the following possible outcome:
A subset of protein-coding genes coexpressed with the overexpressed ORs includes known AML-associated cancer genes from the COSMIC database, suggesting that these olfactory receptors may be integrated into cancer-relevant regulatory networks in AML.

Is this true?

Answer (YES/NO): YES